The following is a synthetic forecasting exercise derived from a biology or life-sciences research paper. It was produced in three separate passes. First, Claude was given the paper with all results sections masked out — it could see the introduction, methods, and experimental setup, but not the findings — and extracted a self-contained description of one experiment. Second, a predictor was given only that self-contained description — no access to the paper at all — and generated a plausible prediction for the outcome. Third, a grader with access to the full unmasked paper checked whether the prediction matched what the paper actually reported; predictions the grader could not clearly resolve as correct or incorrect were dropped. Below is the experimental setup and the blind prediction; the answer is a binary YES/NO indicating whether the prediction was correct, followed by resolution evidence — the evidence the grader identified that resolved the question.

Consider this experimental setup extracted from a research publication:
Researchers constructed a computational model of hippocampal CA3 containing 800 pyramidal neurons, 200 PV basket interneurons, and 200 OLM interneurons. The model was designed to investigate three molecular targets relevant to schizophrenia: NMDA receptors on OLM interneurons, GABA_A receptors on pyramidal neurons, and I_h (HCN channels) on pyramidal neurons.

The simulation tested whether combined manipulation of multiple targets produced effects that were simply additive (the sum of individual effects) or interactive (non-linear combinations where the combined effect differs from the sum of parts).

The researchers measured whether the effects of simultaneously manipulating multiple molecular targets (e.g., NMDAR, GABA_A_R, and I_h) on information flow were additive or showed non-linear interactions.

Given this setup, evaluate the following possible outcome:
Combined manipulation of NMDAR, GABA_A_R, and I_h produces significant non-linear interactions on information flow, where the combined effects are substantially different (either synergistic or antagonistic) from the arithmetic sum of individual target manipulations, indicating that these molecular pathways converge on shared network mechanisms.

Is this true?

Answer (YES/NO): YES